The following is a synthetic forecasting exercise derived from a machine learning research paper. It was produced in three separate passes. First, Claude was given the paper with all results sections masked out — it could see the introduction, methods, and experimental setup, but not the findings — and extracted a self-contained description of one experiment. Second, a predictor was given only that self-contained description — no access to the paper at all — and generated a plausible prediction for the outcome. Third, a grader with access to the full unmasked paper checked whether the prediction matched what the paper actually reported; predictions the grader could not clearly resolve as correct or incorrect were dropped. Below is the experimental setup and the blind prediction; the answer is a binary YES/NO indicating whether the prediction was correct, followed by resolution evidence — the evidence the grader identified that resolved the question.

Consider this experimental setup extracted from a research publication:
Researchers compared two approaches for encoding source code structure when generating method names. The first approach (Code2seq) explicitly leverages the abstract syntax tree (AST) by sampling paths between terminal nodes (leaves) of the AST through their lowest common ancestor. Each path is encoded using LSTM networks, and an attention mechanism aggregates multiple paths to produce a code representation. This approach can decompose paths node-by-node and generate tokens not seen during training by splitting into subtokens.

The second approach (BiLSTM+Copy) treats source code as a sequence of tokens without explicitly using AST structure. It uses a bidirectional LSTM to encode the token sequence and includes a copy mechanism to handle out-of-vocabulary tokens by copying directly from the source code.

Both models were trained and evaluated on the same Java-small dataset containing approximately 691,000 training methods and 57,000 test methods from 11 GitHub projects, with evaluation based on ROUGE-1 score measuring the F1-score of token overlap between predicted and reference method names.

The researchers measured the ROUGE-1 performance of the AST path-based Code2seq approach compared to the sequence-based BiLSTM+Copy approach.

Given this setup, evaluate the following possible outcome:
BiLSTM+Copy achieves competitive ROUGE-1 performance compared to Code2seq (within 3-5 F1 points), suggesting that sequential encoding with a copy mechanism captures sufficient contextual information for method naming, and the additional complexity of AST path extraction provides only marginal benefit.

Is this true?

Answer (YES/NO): NO